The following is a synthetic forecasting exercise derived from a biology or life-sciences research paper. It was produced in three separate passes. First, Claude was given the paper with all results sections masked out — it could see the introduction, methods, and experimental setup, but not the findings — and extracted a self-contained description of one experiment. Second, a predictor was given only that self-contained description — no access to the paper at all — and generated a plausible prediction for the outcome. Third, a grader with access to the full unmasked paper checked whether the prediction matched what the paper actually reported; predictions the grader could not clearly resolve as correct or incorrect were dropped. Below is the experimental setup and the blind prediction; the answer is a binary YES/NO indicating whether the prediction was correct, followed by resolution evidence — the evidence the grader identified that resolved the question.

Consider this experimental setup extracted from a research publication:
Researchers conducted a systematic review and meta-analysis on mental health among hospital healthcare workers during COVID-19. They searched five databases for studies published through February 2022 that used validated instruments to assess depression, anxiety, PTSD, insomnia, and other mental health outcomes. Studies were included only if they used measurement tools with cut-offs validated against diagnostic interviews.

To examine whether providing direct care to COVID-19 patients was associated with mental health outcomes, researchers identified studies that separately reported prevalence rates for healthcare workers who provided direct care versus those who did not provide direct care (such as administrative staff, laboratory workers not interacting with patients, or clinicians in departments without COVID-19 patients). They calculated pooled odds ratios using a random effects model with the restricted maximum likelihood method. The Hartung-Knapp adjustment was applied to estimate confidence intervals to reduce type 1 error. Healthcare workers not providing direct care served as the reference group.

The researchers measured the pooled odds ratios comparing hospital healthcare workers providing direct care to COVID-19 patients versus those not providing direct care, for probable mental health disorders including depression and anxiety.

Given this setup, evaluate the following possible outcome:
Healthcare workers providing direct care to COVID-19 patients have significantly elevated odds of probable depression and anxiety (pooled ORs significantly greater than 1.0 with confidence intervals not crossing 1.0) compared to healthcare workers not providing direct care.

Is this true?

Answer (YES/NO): YES